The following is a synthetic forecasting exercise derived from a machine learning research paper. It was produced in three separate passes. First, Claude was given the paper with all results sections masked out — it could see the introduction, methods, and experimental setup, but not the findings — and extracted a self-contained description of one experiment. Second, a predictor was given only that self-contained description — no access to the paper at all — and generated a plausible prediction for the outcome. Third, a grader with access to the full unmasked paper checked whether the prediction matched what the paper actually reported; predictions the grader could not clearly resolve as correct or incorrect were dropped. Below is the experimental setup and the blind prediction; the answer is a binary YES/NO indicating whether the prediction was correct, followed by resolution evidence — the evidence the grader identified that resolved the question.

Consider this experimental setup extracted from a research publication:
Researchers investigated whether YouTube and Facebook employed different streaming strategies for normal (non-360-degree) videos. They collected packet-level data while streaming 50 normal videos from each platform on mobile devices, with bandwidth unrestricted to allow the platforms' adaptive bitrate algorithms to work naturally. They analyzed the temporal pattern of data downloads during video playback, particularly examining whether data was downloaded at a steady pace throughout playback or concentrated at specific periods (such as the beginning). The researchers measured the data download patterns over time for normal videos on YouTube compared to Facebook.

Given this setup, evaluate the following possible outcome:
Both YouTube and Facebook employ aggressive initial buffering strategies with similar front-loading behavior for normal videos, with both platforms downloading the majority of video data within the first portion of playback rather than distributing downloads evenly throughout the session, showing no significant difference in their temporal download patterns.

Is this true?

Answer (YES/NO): NO